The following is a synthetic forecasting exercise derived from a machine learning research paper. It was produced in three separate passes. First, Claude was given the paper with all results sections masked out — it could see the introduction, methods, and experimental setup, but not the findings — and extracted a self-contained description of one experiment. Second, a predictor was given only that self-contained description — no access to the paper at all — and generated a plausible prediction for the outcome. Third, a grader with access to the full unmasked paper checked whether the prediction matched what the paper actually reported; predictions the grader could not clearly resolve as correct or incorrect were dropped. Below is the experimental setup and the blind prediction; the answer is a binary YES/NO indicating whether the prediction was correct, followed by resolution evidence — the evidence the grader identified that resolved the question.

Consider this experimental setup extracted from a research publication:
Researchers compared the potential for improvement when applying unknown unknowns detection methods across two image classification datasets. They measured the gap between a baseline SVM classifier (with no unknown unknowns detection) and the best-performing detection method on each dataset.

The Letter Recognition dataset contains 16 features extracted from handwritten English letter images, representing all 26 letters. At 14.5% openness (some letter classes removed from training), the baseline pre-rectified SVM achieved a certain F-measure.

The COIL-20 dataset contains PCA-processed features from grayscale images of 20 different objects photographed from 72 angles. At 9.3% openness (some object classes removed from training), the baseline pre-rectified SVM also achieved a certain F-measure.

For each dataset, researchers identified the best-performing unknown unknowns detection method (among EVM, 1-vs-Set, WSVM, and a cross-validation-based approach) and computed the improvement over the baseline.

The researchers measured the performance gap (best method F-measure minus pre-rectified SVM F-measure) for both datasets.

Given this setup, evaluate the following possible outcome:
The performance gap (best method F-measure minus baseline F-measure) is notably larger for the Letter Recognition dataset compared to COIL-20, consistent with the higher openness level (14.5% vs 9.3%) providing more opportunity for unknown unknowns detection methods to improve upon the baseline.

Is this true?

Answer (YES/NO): YES